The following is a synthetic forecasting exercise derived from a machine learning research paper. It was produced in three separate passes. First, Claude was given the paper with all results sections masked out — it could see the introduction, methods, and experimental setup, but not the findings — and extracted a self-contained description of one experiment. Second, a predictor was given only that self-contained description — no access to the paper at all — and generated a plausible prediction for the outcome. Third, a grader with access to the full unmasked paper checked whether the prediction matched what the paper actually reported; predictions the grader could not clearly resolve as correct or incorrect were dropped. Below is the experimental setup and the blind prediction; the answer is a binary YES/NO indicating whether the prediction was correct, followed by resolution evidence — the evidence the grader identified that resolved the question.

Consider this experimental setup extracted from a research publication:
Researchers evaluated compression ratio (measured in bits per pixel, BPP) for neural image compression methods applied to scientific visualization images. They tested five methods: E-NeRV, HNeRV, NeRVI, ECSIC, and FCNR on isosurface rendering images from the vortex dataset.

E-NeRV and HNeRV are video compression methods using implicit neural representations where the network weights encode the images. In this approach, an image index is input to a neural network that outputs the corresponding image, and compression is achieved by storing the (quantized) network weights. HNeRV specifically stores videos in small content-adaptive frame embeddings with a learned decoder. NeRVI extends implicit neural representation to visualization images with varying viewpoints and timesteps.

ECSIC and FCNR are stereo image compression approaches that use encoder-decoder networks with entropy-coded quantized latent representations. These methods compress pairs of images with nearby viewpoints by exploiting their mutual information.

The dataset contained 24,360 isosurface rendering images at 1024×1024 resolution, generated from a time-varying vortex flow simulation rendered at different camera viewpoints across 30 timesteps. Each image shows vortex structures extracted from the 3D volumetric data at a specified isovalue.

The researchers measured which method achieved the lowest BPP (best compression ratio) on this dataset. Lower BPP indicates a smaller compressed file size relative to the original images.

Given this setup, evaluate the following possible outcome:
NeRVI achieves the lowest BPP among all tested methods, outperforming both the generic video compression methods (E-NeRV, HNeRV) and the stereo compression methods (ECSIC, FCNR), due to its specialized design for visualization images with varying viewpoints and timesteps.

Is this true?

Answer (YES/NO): NO